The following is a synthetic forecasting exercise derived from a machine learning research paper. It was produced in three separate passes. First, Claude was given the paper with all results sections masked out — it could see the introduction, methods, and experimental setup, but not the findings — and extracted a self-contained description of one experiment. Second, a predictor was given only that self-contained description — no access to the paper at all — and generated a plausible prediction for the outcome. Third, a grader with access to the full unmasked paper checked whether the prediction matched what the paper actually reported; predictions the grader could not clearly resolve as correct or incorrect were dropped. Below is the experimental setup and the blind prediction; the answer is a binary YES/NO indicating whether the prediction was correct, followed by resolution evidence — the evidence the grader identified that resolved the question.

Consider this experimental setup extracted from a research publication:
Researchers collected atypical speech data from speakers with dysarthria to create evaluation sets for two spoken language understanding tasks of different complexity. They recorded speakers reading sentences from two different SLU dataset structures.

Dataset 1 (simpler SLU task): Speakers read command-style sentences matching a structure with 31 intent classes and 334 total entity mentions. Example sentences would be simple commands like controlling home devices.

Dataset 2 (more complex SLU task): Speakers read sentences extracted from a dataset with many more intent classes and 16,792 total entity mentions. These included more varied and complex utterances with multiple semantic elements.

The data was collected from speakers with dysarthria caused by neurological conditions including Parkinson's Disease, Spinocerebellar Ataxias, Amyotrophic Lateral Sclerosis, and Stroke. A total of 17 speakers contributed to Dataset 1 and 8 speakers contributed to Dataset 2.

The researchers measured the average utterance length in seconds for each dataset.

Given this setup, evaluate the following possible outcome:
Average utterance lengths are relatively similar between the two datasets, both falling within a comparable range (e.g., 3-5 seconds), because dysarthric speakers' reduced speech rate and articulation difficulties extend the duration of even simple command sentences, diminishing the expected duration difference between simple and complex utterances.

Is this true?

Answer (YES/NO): NO